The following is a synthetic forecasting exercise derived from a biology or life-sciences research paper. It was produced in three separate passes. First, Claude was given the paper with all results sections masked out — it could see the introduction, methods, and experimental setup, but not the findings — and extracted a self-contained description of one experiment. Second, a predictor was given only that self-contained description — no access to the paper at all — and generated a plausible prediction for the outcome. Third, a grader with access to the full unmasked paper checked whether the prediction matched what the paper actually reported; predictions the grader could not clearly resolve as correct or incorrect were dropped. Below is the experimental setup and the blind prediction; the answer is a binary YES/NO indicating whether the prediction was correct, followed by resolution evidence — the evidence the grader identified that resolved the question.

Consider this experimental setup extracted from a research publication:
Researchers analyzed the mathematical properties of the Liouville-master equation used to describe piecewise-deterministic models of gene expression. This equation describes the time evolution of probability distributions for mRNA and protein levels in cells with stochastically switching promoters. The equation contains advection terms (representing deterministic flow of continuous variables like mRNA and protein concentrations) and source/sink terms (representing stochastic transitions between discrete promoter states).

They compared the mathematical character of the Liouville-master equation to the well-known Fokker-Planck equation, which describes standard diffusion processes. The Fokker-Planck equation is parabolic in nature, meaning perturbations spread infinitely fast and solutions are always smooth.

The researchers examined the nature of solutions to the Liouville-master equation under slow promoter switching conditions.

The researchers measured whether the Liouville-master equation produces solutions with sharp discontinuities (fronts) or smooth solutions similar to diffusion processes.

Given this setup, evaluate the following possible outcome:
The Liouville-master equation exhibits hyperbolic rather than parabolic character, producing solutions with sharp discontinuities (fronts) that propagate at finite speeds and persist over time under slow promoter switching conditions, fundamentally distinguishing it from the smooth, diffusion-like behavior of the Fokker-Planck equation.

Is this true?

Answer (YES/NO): YES